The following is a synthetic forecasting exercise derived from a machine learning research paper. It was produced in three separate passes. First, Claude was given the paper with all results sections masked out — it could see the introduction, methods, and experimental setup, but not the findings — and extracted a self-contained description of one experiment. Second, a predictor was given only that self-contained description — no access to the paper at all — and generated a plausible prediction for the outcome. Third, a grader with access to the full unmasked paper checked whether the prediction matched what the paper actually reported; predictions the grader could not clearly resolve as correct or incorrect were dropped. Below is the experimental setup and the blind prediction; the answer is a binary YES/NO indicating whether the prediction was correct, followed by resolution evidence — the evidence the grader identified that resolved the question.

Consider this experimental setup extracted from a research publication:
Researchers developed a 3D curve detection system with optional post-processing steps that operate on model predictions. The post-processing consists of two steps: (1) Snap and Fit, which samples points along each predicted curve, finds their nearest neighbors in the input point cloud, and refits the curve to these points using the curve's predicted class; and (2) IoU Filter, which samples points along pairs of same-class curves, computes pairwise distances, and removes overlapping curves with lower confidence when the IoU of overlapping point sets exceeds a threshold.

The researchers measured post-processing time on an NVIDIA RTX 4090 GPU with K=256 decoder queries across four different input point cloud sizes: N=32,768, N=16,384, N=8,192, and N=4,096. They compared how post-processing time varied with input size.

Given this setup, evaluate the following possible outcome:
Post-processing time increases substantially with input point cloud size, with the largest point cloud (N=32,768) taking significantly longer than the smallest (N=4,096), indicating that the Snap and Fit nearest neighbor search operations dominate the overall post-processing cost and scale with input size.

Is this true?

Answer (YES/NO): NO